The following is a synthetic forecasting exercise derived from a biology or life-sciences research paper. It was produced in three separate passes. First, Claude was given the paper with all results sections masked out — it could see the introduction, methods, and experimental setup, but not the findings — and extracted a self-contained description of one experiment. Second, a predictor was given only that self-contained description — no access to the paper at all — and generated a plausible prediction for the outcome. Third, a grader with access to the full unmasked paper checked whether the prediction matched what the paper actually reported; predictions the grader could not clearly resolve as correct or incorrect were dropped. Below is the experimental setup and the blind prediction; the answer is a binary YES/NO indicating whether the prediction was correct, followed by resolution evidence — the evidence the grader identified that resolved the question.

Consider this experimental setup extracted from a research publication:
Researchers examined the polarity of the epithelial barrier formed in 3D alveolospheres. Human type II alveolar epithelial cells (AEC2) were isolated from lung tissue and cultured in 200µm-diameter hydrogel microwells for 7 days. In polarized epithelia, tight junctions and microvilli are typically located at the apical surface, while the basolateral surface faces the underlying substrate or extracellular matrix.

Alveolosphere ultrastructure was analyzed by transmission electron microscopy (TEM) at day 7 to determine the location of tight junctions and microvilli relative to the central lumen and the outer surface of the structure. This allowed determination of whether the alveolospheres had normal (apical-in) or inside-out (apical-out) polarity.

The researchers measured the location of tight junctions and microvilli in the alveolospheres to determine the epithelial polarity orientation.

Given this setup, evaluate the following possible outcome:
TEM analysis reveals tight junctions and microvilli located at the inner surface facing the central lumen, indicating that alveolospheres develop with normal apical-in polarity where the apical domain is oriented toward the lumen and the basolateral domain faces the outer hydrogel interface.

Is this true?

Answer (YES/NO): NO